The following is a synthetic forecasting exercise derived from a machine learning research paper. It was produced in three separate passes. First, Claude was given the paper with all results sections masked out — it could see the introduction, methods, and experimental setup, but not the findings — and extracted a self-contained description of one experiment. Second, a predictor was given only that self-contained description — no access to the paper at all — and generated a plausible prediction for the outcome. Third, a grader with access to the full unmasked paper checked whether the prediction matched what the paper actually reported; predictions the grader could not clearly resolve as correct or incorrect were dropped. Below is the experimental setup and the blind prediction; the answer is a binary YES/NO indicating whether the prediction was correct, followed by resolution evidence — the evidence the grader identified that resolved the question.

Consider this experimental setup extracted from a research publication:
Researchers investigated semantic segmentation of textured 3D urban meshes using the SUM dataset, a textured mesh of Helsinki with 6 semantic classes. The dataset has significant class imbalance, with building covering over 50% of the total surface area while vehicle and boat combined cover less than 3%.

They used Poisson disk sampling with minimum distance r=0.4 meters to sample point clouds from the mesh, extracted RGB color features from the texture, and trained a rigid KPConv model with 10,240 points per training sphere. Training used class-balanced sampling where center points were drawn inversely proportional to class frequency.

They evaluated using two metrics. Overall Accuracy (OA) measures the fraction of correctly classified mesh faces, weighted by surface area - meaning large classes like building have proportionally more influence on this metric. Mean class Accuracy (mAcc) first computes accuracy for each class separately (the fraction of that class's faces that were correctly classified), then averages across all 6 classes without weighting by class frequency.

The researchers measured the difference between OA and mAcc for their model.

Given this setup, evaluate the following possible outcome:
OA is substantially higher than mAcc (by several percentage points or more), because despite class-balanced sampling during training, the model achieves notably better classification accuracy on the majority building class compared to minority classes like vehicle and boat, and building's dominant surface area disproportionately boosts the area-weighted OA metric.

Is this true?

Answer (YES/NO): YES